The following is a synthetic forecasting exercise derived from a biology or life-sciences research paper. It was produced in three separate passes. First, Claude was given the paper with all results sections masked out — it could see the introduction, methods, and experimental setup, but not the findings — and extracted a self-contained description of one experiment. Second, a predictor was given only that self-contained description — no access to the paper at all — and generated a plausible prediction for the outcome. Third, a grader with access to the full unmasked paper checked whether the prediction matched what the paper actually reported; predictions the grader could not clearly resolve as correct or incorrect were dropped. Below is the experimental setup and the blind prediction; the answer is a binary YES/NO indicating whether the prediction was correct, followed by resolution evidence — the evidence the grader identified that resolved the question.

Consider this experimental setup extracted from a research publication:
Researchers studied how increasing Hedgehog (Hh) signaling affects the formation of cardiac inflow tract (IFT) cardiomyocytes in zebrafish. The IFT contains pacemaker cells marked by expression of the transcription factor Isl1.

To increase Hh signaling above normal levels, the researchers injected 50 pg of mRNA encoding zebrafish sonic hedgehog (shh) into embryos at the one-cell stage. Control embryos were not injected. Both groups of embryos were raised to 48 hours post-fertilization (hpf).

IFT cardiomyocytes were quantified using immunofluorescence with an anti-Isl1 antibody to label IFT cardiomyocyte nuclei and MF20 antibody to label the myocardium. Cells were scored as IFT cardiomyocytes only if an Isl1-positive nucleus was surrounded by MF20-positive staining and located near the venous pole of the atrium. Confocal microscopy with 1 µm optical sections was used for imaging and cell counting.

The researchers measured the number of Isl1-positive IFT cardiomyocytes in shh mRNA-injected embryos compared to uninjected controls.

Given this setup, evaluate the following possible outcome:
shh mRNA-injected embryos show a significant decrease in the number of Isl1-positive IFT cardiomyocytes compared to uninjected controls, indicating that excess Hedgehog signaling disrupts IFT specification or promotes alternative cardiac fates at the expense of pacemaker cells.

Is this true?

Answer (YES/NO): NO